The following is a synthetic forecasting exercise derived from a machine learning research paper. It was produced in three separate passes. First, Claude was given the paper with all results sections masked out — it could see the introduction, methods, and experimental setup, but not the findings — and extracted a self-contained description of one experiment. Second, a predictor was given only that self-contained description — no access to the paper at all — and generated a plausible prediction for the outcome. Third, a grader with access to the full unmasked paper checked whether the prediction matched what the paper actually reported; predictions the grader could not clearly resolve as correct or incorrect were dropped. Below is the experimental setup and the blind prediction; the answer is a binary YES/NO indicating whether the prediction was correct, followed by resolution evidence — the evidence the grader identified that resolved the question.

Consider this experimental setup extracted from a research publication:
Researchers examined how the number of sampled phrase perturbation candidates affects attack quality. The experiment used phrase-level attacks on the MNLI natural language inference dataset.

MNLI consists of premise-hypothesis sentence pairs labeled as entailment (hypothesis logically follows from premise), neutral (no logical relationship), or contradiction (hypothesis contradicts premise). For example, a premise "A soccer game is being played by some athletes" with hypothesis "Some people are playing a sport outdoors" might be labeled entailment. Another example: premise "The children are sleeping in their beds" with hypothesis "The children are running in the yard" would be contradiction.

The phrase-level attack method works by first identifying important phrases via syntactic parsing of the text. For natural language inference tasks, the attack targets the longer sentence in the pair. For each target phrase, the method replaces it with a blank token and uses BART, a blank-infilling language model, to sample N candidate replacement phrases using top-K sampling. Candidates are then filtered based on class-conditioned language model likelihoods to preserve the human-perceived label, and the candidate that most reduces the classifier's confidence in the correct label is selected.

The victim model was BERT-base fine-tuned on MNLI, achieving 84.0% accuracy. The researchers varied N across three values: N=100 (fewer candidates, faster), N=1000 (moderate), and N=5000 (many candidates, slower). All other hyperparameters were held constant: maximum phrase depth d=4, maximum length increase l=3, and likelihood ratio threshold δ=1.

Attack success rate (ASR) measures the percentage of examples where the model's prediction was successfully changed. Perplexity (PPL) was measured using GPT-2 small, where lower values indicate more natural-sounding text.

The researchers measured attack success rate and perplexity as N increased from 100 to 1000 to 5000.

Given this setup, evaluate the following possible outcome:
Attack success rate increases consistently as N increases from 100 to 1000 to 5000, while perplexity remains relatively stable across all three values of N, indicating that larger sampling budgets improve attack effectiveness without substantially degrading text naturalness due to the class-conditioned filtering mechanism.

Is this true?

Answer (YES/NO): NO